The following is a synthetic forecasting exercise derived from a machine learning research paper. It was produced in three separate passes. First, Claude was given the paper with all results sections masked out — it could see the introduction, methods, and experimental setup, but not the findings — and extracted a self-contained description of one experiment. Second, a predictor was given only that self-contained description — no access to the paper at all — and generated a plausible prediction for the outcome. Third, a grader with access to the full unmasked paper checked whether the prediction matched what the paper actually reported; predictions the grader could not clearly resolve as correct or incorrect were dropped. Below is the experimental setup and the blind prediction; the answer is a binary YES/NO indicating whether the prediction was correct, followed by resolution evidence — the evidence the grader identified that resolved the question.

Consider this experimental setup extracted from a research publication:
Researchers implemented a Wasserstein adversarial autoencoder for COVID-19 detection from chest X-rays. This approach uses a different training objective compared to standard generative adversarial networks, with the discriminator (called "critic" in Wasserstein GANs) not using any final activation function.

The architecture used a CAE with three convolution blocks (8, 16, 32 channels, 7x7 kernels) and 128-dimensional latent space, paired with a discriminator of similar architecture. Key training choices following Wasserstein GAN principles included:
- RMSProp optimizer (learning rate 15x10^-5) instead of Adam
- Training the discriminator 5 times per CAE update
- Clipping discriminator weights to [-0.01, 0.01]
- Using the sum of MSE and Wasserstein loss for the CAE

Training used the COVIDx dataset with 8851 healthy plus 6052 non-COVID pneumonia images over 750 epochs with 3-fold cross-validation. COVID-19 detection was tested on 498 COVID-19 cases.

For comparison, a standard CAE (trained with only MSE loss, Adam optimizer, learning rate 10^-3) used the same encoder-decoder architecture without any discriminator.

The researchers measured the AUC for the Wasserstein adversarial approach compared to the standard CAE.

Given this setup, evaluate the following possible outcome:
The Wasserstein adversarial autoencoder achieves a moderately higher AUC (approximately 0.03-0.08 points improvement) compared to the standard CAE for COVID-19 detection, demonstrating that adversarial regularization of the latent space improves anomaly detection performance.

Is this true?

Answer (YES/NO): NO